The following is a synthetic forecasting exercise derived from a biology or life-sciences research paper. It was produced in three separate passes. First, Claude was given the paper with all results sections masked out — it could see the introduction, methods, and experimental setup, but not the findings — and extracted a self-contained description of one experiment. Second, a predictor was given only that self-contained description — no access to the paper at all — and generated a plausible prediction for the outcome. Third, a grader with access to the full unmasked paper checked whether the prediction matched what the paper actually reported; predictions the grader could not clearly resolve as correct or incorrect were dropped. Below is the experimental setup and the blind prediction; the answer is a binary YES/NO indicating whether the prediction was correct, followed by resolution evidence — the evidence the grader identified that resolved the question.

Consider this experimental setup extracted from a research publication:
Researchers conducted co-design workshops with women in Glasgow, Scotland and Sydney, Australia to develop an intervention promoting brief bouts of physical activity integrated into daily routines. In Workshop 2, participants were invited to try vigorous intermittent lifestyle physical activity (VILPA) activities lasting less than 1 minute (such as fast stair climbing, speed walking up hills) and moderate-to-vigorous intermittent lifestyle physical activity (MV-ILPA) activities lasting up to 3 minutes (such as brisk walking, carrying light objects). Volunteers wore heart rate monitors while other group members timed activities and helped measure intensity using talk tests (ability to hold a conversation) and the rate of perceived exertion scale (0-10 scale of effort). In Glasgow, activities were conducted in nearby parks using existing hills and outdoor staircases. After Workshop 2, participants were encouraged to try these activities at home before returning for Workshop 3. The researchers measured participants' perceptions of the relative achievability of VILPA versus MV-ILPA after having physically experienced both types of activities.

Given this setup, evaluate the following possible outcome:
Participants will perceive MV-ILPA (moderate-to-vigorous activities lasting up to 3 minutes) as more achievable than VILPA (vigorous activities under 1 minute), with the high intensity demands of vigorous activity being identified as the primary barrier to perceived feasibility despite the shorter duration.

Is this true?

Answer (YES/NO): YES